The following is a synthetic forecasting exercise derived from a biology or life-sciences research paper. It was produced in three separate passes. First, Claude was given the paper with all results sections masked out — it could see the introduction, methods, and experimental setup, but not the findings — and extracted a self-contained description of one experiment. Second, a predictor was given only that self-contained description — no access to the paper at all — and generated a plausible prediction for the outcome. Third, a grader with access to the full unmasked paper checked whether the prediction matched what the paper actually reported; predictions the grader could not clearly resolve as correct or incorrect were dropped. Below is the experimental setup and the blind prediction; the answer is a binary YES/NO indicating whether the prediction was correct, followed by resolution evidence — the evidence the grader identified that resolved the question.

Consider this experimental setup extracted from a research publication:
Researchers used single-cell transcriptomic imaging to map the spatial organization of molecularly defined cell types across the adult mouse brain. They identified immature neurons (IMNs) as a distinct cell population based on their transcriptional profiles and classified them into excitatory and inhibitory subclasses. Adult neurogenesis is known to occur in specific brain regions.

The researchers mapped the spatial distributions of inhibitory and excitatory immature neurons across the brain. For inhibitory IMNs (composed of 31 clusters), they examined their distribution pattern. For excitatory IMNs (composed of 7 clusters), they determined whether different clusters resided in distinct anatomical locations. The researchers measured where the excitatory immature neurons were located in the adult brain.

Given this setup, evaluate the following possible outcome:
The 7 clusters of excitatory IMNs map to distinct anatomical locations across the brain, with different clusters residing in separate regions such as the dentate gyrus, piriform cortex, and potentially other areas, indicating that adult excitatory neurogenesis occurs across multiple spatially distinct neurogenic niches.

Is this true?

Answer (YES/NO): YES